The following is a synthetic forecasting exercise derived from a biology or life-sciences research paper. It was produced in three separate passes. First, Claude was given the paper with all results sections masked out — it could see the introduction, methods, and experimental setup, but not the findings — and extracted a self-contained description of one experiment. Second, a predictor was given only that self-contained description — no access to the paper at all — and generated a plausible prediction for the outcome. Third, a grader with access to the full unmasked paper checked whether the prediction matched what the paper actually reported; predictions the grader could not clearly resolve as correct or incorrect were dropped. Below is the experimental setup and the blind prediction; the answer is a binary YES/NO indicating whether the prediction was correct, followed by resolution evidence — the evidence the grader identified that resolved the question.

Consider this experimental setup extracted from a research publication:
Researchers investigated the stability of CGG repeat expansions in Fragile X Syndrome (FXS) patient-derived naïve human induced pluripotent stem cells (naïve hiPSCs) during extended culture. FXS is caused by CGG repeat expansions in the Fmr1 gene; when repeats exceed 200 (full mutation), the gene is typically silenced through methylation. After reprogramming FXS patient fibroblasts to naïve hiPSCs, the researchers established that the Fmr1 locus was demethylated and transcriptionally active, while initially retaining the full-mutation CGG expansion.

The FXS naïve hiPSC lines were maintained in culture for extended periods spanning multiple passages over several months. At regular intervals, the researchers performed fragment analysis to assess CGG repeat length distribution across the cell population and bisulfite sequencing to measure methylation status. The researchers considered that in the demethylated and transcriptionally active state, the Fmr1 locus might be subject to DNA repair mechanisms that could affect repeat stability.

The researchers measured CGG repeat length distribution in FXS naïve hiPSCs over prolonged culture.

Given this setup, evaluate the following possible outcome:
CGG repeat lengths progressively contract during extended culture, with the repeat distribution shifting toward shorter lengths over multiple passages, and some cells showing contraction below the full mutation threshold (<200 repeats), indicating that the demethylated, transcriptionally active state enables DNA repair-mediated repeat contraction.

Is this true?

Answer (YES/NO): NO